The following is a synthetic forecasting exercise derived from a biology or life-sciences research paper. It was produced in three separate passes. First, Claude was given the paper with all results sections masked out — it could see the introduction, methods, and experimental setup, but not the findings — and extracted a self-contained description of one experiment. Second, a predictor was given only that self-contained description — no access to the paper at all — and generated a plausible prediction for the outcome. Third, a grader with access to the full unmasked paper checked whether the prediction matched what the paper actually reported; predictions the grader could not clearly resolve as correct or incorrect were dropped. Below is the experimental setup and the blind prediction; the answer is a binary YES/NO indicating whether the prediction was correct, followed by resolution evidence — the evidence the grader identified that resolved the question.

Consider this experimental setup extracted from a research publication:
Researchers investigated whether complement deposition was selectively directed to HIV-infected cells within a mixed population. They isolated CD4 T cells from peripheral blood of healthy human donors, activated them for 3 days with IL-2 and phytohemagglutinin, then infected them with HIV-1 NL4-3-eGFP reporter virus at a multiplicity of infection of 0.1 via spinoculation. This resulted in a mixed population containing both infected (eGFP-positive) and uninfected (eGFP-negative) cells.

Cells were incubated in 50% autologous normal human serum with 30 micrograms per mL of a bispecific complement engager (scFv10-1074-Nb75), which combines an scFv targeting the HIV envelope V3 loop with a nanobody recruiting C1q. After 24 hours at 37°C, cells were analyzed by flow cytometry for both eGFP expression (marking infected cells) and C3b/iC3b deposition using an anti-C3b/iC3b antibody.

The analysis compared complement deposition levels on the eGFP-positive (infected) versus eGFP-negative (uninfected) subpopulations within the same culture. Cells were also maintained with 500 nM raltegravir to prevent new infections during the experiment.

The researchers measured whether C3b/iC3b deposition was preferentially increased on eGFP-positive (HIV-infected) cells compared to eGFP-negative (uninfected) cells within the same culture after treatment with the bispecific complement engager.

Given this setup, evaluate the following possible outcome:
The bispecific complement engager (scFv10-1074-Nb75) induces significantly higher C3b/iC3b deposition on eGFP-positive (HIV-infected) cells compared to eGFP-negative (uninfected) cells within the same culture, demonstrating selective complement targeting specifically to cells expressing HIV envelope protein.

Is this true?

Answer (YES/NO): YES